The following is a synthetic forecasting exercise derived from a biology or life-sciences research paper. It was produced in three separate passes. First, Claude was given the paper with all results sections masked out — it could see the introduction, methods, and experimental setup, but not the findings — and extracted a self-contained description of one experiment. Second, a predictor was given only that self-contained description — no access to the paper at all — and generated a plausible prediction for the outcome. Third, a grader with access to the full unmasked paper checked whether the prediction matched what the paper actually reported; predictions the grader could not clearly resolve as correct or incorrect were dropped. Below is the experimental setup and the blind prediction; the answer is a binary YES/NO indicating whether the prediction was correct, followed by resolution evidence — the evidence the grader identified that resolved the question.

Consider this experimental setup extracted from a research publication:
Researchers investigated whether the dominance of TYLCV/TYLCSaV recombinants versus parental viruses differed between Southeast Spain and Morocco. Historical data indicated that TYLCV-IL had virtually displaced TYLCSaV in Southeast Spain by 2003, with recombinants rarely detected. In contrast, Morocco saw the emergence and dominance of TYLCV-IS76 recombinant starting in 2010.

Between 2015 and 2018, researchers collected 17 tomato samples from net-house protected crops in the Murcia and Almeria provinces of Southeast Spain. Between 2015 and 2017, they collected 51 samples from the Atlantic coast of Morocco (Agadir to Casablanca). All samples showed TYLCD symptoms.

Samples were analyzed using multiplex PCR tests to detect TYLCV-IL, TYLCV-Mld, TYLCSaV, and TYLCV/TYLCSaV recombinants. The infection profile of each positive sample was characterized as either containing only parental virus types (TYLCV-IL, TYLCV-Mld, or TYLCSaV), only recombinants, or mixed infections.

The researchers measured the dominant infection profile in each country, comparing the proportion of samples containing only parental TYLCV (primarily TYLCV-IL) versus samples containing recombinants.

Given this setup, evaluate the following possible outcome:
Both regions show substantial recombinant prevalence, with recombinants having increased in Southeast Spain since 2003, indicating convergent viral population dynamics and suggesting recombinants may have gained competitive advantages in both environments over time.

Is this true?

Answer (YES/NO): NO